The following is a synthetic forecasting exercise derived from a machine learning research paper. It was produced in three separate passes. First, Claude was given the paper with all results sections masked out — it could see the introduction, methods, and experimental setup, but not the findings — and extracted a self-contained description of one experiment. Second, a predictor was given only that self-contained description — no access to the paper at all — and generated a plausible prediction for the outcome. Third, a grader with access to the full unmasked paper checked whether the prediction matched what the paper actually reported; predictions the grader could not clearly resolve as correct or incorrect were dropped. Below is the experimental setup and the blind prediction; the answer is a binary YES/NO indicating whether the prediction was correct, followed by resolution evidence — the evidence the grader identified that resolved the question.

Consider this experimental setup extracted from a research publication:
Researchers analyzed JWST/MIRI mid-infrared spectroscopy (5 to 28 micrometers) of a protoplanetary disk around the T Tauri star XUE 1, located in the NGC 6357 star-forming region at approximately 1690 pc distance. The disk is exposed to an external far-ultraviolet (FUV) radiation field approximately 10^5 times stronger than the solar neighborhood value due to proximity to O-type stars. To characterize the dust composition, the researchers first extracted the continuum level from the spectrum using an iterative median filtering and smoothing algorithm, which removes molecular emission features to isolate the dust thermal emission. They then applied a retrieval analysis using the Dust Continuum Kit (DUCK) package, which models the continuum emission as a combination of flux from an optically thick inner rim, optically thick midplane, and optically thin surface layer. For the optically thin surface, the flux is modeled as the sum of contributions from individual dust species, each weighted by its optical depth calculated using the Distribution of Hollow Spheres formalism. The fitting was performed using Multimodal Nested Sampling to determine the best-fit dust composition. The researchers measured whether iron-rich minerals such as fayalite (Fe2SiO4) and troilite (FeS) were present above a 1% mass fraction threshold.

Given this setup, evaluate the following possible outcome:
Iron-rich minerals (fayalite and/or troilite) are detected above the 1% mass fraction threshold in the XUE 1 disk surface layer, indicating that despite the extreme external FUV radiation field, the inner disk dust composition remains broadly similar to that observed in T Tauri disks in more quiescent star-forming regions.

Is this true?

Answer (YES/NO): NO